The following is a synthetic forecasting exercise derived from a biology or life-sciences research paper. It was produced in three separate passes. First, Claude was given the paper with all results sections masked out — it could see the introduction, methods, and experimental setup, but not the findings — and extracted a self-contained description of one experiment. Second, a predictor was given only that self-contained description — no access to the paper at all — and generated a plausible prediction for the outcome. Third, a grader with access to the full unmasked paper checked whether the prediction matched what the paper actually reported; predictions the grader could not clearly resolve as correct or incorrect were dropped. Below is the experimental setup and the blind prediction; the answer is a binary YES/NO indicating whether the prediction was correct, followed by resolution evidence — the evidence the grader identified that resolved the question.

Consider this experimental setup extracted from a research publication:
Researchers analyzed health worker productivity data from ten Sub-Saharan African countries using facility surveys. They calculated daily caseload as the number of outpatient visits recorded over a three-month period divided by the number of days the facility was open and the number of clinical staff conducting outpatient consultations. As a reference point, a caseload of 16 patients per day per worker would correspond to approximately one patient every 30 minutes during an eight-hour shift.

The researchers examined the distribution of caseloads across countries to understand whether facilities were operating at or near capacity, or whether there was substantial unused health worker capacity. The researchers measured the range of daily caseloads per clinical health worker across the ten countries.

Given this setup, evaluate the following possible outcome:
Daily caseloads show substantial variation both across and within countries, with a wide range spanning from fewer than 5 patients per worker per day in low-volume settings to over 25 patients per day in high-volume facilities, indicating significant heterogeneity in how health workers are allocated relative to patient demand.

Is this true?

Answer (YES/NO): YES